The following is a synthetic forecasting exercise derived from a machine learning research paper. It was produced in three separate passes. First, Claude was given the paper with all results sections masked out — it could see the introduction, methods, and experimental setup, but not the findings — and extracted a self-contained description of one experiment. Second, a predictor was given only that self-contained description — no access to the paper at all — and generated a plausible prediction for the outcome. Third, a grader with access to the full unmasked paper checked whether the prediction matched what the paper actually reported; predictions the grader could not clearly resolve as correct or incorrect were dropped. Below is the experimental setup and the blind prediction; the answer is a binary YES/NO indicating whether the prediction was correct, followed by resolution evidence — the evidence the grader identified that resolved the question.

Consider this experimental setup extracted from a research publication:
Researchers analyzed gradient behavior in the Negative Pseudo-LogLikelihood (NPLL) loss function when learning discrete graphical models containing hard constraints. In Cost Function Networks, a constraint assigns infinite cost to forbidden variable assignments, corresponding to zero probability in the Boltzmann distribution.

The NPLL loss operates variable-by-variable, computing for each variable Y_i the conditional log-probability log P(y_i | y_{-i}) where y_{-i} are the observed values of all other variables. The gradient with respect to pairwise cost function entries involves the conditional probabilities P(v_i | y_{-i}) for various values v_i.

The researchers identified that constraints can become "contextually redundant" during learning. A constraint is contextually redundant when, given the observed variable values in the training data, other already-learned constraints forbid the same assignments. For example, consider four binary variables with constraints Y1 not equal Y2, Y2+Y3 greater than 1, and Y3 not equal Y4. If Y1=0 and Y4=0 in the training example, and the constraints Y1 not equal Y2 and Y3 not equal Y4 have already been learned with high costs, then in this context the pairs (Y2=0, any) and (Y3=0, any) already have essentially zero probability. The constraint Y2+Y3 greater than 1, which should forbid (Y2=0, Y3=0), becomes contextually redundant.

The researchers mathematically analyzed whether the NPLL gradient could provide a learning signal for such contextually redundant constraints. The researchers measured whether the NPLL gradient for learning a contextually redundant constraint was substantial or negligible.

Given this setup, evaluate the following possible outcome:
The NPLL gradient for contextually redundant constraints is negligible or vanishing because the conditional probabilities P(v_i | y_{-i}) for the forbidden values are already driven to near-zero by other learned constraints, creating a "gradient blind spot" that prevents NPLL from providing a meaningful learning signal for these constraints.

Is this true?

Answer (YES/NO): YES